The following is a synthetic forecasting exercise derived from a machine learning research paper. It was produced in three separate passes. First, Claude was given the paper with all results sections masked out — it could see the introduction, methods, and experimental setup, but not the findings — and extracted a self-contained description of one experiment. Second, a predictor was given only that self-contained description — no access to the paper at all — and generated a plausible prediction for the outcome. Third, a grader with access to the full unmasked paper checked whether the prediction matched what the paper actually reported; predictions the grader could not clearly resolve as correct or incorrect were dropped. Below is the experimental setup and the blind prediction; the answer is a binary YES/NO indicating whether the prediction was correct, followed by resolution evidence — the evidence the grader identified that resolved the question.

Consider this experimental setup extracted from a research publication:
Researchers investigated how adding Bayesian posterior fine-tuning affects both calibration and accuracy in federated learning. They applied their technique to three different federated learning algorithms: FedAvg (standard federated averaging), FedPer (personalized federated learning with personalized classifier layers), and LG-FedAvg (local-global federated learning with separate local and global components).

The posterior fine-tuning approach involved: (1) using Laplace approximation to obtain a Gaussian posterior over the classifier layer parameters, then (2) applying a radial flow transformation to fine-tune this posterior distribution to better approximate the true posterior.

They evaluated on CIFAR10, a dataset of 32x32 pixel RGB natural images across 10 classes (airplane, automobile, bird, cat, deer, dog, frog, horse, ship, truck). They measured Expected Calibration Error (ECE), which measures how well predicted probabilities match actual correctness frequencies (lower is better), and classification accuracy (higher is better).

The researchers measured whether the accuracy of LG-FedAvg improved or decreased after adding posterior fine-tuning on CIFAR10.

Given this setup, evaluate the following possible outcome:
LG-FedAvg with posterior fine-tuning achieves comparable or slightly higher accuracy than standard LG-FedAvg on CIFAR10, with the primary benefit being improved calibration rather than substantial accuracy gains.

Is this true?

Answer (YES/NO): NO